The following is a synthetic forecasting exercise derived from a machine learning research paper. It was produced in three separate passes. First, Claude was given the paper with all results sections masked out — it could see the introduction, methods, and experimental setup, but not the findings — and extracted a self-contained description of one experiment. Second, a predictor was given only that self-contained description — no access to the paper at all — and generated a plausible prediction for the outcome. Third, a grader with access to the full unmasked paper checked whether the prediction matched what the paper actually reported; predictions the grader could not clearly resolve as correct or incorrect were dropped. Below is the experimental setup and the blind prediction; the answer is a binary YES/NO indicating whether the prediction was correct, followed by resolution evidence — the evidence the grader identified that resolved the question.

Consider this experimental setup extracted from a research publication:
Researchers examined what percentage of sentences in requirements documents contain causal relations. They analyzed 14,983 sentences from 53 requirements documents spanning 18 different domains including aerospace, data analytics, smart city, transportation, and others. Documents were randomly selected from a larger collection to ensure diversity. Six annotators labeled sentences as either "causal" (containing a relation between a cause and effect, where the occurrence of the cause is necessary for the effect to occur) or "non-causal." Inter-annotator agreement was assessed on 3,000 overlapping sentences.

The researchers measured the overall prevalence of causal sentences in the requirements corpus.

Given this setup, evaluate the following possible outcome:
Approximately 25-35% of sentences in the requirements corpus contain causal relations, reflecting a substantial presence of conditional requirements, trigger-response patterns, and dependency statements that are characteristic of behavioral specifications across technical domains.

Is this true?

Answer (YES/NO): YES